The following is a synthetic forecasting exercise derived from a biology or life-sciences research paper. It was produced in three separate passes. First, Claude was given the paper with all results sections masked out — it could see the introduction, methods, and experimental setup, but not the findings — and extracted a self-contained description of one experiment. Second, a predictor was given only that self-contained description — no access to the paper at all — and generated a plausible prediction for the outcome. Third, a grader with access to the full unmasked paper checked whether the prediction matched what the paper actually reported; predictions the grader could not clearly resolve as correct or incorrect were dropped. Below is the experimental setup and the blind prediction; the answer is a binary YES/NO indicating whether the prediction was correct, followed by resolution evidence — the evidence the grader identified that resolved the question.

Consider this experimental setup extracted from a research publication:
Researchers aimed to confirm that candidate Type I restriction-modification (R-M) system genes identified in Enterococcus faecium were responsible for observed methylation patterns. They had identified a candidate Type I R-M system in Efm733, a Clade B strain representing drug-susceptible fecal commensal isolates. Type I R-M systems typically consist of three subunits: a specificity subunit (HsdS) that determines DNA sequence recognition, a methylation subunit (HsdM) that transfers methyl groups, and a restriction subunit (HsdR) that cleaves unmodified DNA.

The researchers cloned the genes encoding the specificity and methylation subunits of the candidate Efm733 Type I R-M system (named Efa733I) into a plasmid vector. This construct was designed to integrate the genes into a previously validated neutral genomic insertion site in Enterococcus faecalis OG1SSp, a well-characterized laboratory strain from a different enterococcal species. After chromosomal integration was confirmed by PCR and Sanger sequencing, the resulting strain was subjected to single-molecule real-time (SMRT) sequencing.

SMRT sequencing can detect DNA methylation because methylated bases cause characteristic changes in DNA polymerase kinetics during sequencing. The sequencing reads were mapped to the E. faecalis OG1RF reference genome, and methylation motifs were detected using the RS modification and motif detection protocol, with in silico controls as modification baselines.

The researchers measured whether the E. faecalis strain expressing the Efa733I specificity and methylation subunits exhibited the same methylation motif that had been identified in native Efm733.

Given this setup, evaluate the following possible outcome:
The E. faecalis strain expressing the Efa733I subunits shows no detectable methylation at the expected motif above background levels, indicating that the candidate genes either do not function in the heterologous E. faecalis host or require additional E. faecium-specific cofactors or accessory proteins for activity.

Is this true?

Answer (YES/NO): NO